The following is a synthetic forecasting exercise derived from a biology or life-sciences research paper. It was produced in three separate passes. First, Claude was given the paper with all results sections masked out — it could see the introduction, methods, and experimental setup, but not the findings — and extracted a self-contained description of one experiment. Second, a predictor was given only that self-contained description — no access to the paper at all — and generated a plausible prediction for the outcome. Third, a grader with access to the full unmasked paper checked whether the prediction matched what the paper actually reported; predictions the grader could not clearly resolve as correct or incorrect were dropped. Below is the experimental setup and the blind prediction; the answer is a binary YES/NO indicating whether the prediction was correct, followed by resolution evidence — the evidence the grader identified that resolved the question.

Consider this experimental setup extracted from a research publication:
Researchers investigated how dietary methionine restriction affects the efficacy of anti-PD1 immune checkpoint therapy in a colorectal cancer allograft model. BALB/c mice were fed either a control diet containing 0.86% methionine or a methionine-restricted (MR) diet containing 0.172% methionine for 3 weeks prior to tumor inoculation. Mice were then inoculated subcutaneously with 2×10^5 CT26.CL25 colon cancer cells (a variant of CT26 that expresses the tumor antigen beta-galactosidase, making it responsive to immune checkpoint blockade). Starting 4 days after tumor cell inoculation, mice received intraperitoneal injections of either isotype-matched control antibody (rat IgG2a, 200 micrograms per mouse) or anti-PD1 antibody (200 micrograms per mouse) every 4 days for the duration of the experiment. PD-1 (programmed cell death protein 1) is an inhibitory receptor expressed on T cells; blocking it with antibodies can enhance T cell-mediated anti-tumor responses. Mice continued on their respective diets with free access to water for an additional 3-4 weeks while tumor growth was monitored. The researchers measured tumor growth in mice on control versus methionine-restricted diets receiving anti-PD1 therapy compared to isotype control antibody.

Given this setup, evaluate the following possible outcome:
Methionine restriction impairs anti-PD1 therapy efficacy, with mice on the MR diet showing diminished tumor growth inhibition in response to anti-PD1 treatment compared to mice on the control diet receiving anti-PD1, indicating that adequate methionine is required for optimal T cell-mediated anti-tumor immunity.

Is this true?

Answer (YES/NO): YES